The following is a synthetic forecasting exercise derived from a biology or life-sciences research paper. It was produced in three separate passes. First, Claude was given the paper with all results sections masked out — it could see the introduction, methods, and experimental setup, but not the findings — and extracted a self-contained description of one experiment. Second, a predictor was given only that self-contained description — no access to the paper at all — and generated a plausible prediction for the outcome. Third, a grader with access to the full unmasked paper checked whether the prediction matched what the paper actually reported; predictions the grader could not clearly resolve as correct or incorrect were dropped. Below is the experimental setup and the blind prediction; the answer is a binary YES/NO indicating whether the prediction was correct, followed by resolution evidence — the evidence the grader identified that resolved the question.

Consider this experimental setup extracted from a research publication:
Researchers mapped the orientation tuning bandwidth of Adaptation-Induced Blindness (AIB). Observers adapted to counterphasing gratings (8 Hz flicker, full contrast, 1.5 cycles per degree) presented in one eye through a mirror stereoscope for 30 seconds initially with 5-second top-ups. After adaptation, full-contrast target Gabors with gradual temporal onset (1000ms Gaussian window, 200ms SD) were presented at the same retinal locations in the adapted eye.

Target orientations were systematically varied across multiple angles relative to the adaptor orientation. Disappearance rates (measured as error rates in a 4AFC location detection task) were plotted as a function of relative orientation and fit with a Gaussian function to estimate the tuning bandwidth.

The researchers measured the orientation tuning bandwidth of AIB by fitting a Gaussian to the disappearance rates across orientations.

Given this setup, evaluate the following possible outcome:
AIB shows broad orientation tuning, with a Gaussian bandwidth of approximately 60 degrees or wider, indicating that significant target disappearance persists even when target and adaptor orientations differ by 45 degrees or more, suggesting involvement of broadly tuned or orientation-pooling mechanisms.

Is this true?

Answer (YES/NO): NO